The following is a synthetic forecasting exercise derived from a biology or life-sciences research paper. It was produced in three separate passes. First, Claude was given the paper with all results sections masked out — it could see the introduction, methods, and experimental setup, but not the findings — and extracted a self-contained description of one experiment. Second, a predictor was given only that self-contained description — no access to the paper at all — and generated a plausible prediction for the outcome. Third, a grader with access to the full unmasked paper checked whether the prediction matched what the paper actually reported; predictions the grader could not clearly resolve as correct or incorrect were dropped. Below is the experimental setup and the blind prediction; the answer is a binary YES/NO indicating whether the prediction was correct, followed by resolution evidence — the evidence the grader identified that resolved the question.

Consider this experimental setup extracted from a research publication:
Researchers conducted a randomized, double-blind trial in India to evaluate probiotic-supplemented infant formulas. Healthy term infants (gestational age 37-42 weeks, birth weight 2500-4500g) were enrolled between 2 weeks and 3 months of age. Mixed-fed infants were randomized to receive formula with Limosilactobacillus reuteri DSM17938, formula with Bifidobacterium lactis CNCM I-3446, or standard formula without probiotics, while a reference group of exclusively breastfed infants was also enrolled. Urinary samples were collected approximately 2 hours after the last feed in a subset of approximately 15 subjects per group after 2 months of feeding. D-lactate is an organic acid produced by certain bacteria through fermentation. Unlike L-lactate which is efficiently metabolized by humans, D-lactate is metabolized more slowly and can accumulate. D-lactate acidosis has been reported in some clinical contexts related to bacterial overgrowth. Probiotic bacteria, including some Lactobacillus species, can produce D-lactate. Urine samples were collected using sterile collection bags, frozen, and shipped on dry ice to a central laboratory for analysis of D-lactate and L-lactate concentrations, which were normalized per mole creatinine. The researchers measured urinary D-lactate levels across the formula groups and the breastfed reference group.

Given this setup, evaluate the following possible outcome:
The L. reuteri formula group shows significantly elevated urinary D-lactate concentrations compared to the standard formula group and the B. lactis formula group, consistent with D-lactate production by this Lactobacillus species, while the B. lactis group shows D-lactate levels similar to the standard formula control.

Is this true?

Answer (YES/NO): NO